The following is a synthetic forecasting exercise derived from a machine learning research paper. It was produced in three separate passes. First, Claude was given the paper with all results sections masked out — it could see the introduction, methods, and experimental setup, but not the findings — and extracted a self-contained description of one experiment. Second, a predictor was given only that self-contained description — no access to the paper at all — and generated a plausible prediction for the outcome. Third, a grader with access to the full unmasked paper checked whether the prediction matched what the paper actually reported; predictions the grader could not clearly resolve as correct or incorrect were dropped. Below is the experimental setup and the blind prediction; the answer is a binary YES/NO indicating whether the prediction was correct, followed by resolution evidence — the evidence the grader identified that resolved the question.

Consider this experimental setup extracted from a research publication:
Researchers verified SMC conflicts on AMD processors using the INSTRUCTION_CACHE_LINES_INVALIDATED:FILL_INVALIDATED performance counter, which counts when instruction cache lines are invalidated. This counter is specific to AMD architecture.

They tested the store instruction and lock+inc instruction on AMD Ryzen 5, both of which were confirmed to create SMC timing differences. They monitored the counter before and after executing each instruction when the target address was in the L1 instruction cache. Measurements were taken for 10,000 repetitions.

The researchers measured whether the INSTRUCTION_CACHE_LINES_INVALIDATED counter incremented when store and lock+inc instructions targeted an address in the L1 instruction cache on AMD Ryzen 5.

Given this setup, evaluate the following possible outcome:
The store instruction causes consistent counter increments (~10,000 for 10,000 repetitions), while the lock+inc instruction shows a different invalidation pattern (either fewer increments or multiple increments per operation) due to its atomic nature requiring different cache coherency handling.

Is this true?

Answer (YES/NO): NO